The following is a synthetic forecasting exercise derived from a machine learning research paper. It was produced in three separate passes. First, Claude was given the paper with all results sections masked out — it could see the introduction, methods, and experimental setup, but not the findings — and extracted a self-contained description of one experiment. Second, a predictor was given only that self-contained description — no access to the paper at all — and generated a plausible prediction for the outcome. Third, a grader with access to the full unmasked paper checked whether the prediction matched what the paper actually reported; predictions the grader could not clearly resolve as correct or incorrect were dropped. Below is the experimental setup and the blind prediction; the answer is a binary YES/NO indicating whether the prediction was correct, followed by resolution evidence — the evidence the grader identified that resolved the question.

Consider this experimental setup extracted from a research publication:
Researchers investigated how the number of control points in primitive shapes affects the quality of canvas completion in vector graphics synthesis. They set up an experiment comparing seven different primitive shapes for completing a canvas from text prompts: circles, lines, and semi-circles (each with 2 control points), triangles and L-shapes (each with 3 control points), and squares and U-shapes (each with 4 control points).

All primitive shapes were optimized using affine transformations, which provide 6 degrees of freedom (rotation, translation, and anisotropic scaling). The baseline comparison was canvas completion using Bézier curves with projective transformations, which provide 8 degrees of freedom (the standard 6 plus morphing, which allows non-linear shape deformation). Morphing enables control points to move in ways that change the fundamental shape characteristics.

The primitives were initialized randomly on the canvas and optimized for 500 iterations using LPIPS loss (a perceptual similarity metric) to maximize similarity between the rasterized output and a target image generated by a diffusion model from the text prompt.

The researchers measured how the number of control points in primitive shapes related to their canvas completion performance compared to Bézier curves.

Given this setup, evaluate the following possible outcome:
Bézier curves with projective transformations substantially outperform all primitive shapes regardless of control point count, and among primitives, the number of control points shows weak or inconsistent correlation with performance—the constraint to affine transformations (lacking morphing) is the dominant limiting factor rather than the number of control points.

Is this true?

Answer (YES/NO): NO